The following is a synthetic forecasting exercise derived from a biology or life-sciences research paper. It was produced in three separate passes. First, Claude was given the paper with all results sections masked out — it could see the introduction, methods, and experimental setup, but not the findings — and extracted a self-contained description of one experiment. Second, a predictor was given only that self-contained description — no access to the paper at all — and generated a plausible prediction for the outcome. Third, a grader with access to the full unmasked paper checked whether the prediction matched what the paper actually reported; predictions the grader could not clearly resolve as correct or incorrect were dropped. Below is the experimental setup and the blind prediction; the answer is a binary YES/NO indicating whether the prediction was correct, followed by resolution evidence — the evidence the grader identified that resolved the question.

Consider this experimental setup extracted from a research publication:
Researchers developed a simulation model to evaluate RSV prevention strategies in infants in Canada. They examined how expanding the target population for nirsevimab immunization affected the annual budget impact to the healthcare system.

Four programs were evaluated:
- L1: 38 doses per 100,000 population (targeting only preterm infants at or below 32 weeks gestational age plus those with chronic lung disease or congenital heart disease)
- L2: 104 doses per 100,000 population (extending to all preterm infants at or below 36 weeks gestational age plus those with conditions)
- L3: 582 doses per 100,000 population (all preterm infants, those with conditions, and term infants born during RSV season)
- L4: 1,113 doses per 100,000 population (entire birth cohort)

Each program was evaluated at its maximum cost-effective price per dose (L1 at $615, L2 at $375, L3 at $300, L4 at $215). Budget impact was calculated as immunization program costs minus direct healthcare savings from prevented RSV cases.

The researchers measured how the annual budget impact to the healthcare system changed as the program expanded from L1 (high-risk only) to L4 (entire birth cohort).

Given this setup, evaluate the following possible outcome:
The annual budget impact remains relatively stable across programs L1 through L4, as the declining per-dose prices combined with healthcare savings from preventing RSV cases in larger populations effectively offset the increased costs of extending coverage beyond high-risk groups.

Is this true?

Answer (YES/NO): NO